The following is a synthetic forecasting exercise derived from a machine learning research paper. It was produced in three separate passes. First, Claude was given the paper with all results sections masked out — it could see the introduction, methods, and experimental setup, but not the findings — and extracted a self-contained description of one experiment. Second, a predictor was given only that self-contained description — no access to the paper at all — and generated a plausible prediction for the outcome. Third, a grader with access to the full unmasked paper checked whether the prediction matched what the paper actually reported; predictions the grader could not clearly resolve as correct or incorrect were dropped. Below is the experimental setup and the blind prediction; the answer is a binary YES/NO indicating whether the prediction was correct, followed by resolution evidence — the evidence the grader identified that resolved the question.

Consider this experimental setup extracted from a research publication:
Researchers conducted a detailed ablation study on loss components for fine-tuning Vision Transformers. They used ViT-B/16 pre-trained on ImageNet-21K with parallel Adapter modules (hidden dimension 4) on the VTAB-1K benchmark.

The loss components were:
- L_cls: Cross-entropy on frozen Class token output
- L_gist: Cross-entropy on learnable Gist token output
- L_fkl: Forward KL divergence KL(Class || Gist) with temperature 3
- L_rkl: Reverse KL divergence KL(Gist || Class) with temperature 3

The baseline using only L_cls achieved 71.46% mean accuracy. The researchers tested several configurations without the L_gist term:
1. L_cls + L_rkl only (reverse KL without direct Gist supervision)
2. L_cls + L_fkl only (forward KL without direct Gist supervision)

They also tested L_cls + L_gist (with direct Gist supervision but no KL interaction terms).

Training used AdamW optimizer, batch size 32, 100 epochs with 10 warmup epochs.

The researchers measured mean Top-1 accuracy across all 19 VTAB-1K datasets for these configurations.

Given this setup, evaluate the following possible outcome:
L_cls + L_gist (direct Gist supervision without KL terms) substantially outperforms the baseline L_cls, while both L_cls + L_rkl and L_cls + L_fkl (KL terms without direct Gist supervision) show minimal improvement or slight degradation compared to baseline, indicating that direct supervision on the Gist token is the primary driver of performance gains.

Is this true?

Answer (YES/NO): NO